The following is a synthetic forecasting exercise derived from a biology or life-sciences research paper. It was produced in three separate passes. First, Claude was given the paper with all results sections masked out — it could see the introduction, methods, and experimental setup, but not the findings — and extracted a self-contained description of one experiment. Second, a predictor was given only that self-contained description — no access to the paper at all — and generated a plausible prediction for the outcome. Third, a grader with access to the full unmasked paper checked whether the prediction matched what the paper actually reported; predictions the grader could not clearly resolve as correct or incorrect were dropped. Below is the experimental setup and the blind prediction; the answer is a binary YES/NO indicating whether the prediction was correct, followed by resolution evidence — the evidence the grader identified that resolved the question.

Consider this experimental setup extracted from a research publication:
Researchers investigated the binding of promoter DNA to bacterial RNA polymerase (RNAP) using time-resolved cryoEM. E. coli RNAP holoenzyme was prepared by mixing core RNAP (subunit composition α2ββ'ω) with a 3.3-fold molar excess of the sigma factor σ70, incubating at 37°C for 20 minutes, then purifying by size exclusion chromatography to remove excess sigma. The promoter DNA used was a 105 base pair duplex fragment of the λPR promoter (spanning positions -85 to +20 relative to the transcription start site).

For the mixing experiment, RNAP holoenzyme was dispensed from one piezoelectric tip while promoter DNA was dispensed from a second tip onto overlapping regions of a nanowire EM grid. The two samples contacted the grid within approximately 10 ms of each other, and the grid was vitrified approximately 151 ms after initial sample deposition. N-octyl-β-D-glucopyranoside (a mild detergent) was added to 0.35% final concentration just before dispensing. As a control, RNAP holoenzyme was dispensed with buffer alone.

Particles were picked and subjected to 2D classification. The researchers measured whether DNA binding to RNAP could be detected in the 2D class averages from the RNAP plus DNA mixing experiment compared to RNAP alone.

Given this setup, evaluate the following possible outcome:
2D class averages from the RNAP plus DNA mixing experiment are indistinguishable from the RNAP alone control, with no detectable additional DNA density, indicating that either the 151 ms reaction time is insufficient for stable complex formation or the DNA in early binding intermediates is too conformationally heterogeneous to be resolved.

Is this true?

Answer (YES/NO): NO